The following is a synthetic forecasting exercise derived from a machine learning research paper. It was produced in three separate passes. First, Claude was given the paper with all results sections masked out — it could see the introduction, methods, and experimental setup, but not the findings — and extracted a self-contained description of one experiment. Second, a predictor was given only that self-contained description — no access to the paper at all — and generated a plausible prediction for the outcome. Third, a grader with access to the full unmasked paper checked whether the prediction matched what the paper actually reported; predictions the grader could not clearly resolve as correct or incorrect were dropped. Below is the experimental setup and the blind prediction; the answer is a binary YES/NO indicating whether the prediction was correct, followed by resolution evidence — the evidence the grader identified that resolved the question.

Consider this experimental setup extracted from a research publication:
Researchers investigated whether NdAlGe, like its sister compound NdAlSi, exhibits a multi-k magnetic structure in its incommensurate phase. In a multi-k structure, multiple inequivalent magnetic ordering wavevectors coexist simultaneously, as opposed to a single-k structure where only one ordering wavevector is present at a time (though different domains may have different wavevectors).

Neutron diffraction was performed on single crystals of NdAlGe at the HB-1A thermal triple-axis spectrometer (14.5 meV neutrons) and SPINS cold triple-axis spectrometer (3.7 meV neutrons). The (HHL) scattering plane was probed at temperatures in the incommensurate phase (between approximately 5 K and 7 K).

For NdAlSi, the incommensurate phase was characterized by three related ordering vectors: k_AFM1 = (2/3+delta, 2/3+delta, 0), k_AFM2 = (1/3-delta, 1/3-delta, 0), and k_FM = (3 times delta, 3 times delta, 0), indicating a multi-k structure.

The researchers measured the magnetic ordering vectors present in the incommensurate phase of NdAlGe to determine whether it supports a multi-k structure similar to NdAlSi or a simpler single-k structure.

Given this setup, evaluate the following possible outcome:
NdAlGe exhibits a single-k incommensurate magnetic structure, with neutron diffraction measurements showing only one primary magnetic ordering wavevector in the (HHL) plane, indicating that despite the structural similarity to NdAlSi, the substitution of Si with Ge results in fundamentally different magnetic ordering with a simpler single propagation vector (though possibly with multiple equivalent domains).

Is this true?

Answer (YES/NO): NO